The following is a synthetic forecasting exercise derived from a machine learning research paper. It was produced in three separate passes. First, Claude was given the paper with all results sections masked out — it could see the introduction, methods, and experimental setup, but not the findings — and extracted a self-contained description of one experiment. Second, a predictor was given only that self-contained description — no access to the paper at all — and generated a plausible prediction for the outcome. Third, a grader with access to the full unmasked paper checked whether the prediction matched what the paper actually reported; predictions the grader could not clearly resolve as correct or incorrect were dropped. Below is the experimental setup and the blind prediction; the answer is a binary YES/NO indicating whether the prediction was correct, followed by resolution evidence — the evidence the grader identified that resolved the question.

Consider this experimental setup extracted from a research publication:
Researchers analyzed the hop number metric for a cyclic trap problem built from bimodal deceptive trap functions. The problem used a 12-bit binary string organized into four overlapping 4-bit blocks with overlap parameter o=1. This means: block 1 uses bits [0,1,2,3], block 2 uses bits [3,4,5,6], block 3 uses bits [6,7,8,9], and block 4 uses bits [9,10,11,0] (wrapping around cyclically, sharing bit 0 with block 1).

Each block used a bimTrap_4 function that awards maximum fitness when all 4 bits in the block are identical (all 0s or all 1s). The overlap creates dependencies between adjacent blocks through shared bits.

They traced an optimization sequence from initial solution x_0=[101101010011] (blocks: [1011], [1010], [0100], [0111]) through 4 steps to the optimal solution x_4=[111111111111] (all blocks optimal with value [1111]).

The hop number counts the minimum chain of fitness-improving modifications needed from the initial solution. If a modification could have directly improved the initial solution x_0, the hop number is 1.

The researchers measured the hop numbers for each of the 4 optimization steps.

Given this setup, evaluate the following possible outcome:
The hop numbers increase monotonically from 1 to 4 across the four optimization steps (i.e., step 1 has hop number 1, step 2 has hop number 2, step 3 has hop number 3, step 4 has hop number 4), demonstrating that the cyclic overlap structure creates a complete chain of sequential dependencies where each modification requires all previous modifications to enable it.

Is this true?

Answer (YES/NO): NO